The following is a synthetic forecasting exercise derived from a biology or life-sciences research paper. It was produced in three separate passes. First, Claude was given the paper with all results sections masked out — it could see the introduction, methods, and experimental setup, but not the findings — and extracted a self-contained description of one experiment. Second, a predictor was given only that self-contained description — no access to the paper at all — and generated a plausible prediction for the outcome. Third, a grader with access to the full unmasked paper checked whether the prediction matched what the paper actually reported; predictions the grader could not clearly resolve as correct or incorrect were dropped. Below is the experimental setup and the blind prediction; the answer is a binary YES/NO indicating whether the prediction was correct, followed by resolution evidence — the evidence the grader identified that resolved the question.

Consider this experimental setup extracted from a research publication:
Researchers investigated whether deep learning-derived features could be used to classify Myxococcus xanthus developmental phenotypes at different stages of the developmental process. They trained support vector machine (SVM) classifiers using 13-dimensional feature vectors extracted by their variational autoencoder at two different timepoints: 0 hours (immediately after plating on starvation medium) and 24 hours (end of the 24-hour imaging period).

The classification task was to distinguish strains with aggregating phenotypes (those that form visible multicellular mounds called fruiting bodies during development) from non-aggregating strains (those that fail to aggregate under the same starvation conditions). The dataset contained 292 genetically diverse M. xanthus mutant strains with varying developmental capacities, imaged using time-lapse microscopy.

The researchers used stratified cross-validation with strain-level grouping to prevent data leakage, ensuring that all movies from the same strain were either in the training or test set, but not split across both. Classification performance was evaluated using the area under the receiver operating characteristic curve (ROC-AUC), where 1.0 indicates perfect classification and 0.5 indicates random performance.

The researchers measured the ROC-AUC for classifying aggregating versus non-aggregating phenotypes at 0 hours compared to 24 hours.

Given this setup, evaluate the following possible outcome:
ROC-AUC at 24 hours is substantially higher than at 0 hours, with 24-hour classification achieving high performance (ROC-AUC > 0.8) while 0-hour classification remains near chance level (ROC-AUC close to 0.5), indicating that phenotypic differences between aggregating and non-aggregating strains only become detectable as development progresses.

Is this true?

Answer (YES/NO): NO